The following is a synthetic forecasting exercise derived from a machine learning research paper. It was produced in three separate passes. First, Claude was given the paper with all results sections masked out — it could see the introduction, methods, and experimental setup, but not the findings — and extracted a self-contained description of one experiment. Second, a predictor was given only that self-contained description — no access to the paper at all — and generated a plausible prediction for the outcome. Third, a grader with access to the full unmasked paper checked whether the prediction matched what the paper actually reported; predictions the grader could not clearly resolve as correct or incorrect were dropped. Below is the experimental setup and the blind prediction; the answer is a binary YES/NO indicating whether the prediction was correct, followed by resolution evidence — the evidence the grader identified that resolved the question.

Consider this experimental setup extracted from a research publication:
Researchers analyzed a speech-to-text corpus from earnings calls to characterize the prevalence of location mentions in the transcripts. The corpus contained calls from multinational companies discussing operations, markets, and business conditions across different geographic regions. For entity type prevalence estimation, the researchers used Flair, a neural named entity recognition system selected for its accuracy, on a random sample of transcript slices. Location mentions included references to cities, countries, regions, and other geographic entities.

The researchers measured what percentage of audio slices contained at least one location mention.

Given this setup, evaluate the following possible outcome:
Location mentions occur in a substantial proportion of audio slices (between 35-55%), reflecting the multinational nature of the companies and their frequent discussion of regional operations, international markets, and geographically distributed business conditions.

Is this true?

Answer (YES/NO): NO